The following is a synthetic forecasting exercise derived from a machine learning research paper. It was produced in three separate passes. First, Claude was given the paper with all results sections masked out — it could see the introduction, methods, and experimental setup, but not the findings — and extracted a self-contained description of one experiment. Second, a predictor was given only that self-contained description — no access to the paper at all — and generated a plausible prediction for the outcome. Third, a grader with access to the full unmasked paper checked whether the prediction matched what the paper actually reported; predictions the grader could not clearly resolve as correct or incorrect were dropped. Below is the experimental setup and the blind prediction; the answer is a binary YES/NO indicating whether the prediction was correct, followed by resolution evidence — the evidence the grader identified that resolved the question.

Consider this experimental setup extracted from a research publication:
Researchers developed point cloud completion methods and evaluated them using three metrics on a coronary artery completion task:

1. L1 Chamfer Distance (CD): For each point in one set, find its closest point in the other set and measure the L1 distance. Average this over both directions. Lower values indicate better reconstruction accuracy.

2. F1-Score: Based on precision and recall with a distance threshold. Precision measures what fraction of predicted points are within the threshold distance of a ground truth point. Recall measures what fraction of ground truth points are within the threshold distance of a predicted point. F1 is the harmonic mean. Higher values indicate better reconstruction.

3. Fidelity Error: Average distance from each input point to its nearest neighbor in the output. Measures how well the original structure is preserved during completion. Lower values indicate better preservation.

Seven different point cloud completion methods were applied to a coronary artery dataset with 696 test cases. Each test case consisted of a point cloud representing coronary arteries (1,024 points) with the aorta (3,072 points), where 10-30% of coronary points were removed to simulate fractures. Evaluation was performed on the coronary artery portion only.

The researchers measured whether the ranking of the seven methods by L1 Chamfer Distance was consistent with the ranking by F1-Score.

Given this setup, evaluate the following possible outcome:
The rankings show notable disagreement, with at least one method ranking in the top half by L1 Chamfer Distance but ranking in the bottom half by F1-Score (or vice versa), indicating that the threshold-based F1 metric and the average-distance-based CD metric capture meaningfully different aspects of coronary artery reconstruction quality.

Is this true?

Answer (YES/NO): YES